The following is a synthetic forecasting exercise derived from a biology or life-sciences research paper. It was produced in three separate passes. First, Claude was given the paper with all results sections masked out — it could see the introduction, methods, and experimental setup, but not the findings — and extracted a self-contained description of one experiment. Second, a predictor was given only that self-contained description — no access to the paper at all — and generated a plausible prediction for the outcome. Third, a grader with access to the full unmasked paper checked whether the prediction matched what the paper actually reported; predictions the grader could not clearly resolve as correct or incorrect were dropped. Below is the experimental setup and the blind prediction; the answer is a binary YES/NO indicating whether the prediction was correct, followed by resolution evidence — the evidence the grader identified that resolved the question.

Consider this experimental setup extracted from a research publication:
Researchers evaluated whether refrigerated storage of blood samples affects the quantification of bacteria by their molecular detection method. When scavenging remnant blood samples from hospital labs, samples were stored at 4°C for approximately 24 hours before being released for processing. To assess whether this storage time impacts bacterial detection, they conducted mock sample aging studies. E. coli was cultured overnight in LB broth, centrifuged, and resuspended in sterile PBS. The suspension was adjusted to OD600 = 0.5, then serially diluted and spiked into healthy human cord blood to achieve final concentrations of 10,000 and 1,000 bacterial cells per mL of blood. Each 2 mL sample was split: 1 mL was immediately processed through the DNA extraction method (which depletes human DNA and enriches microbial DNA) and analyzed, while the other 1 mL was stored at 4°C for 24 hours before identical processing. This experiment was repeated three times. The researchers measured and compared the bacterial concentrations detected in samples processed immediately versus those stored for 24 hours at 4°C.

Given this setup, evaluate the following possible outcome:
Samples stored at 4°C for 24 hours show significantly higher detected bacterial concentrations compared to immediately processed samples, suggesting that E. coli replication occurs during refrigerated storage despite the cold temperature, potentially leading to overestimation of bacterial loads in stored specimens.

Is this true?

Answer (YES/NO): NO